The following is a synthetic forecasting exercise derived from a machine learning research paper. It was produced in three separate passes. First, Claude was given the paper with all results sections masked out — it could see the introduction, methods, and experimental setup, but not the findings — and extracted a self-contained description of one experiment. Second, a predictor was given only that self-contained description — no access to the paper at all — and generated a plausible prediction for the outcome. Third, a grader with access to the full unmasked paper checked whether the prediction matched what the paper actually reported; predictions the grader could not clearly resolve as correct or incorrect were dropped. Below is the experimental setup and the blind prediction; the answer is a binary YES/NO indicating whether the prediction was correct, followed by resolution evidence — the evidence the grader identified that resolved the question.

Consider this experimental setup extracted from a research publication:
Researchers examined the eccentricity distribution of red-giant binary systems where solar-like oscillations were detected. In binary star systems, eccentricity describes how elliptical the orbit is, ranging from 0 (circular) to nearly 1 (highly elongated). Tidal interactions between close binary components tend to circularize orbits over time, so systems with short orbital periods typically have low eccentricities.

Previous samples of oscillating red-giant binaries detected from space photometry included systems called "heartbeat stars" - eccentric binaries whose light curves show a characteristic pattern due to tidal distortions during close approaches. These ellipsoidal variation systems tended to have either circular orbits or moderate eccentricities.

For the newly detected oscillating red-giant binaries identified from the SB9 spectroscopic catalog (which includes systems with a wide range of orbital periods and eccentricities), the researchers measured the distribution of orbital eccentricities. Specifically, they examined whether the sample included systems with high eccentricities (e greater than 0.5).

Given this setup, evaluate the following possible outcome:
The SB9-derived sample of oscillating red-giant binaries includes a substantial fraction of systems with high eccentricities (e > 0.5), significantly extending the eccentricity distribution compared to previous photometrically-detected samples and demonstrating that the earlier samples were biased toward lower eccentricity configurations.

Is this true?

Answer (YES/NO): YES